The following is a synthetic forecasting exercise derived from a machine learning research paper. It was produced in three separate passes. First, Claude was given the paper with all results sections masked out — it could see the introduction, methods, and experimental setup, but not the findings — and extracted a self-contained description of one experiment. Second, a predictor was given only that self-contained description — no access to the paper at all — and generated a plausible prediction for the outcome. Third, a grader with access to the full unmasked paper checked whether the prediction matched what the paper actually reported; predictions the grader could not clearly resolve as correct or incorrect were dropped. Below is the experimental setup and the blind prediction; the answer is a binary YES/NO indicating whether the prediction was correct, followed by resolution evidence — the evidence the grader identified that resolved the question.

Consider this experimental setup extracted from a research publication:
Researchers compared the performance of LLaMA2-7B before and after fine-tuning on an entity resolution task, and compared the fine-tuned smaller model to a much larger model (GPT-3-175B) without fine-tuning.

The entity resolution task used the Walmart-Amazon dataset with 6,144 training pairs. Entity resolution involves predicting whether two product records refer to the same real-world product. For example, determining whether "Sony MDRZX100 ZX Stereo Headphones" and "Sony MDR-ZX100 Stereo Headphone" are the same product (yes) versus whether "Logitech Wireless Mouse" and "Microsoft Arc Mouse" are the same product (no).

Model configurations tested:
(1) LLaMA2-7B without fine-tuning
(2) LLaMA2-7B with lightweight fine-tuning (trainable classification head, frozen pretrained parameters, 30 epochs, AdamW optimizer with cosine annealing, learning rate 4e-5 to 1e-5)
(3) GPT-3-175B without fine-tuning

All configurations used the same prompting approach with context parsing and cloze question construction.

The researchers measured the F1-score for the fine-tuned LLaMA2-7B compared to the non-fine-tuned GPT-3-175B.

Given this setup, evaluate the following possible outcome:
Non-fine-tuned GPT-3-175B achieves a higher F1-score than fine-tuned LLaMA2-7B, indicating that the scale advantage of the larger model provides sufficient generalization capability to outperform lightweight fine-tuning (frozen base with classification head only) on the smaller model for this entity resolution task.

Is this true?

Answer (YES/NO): NO